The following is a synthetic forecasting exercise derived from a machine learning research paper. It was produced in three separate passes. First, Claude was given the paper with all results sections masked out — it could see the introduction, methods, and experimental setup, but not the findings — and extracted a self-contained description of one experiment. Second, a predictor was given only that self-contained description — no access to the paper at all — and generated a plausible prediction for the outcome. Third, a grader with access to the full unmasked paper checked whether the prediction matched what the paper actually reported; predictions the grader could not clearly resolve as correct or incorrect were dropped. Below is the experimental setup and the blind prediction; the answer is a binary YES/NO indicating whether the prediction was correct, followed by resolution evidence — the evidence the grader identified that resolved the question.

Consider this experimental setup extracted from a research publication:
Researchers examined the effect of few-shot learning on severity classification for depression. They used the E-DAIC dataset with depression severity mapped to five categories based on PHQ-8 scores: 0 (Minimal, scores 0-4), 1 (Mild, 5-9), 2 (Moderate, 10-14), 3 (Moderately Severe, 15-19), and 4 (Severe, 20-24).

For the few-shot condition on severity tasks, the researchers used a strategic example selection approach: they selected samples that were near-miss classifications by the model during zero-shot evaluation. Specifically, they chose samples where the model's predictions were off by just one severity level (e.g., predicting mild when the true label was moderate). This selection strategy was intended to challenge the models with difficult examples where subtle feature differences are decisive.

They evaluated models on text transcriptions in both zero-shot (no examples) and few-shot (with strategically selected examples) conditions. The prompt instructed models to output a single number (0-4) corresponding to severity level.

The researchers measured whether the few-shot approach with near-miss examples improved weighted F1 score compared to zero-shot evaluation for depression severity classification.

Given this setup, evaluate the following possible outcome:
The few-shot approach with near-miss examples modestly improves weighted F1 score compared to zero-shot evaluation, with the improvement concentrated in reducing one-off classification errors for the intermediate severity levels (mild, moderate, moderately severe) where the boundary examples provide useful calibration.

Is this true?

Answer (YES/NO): NO